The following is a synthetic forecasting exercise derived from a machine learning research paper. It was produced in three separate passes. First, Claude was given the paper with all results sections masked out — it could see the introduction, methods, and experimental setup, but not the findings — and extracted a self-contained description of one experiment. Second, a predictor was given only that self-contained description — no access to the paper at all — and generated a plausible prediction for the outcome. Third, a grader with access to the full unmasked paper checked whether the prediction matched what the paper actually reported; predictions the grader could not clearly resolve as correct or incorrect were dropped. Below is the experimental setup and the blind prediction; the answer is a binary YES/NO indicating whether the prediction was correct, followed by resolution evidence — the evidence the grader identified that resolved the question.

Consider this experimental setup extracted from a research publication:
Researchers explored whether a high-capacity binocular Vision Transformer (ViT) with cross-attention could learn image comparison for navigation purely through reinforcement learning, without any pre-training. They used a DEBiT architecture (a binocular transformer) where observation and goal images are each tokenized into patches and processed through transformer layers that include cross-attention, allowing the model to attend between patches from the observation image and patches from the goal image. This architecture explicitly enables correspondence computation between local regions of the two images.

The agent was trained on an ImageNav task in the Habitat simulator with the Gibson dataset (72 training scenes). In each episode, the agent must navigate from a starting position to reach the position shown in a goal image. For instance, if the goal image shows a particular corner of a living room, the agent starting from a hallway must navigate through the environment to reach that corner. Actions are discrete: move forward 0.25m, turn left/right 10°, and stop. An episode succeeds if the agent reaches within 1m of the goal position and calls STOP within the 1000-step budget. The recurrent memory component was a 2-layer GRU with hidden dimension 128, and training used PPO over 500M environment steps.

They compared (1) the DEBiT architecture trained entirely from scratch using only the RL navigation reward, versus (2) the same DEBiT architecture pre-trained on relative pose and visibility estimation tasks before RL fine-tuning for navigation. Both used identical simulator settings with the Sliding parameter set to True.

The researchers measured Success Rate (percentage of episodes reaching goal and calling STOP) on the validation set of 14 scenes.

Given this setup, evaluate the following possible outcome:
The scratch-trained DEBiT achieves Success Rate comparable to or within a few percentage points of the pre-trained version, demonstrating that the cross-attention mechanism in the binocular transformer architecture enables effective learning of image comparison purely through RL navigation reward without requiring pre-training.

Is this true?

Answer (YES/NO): NO